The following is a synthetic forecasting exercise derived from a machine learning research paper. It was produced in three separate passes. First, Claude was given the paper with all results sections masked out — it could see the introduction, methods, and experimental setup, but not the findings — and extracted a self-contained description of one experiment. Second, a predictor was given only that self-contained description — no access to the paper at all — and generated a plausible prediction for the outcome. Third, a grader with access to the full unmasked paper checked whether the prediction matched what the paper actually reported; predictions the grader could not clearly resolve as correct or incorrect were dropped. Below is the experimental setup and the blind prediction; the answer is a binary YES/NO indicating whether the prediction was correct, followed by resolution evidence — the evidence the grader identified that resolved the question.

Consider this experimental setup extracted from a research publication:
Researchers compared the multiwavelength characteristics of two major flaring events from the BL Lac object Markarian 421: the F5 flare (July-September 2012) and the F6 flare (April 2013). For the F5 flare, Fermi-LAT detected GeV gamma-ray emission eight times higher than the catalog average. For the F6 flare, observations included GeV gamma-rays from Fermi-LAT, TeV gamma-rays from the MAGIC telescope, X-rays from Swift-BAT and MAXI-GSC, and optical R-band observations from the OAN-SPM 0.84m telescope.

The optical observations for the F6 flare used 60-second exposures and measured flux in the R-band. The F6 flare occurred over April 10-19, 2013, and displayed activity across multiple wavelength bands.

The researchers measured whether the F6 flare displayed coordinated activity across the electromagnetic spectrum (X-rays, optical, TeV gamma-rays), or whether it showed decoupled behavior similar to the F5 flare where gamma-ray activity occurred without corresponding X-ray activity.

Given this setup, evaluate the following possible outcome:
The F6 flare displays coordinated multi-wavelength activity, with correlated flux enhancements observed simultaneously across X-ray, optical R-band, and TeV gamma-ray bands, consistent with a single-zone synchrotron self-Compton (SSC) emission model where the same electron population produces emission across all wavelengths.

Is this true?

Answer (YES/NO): YES